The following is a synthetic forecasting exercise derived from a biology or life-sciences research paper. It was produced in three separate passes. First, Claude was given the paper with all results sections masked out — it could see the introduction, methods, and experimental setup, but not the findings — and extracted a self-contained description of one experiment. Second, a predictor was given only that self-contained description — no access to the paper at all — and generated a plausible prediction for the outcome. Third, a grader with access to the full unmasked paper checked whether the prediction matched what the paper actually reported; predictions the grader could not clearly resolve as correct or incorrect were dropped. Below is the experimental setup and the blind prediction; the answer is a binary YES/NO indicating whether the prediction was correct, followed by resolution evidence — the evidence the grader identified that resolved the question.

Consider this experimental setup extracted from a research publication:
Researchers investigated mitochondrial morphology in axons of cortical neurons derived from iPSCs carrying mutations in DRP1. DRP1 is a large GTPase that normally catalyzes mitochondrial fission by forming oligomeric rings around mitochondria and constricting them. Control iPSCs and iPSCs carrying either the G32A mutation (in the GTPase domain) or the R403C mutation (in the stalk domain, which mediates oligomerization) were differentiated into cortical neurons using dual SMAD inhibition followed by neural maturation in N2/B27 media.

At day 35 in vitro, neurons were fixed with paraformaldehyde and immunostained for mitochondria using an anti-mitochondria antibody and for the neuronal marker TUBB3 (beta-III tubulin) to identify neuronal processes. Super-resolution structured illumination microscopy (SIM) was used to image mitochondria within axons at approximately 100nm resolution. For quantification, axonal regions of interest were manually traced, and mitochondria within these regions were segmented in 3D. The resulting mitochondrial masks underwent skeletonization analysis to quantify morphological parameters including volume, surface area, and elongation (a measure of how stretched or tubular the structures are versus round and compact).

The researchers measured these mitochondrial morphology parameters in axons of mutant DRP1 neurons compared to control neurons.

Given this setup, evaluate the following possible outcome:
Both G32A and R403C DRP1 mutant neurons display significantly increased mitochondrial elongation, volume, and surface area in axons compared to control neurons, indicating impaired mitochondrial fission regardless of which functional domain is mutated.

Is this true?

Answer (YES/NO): NO